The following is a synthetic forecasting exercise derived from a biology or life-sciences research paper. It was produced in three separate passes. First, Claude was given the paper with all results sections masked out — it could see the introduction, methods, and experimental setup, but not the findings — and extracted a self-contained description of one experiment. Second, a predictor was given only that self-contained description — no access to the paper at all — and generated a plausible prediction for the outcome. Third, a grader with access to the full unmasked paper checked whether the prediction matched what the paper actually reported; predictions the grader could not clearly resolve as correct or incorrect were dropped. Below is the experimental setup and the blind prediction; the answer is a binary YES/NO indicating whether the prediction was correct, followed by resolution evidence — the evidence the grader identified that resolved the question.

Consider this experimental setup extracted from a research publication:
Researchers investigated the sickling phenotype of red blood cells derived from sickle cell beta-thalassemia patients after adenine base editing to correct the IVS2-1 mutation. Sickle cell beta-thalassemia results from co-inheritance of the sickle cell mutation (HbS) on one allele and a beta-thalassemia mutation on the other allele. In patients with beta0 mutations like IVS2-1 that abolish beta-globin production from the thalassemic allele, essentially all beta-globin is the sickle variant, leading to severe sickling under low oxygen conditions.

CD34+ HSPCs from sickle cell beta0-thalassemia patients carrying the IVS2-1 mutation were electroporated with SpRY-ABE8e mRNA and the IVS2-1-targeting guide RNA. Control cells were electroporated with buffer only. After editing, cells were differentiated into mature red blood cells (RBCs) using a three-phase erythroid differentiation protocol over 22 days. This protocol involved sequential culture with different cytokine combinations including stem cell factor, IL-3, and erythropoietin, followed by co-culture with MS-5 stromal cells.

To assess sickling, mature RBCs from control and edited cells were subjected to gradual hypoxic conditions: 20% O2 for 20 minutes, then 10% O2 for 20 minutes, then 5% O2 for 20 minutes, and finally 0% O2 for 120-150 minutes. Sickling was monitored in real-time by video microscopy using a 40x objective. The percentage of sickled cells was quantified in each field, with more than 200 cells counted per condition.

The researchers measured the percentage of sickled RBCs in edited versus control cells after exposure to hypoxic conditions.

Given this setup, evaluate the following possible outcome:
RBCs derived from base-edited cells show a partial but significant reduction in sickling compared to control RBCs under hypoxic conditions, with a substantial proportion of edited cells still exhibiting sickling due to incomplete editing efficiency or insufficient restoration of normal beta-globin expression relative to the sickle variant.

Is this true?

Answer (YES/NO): NO